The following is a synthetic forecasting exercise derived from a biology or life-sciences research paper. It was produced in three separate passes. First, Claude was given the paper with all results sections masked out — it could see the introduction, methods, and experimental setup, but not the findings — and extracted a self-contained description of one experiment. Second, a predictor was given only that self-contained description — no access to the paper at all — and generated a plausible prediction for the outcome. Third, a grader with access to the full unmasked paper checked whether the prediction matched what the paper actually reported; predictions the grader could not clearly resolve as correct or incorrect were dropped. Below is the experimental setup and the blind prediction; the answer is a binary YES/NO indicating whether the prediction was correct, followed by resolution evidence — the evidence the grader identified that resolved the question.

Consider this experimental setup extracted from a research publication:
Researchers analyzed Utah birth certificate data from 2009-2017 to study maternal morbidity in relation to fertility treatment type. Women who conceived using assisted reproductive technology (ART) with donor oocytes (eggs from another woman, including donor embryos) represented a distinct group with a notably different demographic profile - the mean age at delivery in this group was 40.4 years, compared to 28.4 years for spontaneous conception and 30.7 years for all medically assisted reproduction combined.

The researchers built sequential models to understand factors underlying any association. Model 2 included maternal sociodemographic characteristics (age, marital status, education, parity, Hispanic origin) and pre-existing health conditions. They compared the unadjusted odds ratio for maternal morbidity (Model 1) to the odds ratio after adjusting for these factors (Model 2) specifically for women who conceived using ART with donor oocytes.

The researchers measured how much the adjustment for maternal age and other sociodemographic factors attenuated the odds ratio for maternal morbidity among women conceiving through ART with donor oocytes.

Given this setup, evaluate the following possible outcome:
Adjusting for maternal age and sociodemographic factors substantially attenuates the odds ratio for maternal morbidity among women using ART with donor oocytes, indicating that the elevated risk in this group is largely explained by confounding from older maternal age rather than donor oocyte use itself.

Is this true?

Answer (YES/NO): YES